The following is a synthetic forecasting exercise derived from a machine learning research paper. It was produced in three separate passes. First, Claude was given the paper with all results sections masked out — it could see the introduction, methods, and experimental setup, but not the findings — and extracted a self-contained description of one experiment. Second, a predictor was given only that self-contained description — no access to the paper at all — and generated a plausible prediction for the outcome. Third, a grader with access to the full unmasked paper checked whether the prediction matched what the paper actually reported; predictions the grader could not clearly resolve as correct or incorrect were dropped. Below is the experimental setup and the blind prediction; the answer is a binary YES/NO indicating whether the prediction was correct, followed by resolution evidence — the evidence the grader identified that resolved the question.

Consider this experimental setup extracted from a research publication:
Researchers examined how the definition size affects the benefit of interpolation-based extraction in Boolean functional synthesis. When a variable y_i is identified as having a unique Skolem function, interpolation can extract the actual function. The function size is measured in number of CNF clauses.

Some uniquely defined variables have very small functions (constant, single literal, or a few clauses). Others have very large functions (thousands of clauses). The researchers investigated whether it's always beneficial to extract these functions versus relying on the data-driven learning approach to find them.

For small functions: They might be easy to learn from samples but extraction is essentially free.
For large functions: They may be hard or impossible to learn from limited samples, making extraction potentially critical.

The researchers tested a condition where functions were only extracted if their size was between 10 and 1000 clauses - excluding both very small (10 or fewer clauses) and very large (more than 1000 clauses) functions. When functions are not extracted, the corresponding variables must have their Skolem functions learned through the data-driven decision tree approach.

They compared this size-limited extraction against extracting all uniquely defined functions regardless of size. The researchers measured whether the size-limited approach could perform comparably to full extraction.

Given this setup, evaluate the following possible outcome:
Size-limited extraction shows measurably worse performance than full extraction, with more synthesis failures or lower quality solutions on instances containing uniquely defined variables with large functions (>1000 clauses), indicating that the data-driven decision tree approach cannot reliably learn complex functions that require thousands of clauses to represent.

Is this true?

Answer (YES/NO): YES